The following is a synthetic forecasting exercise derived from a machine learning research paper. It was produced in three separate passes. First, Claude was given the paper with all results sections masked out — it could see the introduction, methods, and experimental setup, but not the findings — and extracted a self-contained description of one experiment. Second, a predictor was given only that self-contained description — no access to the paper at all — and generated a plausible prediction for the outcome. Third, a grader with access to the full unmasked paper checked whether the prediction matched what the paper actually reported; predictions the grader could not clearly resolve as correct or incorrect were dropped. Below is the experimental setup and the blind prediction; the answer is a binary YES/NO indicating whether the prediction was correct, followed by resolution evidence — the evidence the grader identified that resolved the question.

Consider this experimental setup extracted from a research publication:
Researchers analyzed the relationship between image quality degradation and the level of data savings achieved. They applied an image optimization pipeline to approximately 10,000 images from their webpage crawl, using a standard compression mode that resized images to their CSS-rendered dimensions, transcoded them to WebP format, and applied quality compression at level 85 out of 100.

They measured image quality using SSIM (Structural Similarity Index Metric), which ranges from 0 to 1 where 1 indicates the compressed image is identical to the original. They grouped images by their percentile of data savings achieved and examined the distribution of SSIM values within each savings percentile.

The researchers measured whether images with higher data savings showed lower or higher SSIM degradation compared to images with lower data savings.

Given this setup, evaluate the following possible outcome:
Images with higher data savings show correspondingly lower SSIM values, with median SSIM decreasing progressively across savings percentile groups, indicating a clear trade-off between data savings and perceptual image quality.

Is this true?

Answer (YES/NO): NO